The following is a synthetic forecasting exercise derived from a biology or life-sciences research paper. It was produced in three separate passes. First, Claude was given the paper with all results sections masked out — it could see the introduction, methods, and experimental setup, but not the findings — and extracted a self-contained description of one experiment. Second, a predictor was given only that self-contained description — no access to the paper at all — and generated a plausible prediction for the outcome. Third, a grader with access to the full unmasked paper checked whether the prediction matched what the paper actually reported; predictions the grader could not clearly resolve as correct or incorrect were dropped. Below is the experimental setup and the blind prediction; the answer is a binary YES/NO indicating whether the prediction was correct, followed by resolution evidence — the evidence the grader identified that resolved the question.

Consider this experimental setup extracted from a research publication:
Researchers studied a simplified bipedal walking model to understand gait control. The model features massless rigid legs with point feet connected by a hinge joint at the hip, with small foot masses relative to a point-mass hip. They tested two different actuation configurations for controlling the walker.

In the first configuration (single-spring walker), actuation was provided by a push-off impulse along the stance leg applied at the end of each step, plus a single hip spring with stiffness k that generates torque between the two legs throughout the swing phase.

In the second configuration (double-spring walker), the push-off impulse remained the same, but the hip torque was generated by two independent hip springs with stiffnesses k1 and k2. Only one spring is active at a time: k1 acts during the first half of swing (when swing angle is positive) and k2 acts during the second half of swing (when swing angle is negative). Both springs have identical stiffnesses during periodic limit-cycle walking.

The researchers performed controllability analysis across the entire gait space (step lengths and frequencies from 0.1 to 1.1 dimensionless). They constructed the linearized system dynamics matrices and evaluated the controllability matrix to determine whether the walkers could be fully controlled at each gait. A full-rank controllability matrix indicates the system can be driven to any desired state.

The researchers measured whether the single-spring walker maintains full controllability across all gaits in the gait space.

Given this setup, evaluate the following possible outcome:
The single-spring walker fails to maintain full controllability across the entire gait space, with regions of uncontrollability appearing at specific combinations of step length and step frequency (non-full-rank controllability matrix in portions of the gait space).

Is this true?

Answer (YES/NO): YES